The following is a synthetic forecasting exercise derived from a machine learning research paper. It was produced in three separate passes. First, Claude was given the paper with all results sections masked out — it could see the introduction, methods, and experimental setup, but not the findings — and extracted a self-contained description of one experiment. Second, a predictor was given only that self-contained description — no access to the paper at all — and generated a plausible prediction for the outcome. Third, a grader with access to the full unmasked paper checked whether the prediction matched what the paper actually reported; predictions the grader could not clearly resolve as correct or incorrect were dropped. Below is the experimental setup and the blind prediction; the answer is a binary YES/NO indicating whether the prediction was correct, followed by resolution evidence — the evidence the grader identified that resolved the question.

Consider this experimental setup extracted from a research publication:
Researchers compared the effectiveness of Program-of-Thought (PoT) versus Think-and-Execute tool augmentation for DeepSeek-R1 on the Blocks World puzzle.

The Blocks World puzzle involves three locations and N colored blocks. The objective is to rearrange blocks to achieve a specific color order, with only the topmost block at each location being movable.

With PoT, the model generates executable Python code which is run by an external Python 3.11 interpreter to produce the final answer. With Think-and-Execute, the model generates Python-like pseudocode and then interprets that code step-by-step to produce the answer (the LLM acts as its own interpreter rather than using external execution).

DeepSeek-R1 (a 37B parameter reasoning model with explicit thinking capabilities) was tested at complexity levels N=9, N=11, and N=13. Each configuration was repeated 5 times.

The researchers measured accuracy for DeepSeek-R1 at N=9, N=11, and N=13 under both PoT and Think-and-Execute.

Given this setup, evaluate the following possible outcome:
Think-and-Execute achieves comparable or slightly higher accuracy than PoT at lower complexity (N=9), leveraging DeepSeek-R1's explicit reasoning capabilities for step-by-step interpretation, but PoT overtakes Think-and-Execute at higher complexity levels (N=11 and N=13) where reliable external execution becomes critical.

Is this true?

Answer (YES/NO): NO